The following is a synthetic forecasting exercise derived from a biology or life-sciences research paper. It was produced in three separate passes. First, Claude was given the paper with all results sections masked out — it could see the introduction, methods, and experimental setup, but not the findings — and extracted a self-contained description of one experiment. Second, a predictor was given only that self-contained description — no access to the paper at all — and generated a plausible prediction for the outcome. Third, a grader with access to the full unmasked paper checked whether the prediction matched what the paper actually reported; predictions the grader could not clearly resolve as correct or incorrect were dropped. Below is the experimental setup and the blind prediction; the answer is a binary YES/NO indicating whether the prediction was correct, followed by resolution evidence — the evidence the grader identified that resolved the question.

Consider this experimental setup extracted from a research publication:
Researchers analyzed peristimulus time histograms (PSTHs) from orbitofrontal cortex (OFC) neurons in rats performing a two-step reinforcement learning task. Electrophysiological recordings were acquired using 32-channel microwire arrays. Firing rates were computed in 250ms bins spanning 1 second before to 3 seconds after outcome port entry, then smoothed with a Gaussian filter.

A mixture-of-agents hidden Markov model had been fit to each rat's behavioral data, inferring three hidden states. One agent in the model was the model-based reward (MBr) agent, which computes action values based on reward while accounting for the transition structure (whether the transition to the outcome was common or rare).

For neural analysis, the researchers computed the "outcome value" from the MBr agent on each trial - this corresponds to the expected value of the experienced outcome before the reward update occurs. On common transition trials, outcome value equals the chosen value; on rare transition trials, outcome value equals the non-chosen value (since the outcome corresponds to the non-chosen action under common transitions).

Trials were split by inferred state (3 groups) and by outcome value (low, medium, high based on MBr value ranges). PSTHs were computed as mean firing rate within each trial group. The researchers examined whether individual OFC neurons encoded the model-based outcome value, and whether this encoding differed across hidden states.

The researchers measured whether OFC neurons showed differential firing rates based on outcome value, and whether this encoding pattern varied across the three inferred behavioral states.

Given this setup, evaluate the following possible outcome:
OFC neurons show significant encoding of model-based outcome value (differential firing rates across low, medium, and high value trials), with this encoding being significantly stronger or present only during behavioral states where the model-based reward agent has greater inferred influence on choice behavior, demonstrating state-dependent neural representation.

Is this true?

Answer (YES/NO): YES